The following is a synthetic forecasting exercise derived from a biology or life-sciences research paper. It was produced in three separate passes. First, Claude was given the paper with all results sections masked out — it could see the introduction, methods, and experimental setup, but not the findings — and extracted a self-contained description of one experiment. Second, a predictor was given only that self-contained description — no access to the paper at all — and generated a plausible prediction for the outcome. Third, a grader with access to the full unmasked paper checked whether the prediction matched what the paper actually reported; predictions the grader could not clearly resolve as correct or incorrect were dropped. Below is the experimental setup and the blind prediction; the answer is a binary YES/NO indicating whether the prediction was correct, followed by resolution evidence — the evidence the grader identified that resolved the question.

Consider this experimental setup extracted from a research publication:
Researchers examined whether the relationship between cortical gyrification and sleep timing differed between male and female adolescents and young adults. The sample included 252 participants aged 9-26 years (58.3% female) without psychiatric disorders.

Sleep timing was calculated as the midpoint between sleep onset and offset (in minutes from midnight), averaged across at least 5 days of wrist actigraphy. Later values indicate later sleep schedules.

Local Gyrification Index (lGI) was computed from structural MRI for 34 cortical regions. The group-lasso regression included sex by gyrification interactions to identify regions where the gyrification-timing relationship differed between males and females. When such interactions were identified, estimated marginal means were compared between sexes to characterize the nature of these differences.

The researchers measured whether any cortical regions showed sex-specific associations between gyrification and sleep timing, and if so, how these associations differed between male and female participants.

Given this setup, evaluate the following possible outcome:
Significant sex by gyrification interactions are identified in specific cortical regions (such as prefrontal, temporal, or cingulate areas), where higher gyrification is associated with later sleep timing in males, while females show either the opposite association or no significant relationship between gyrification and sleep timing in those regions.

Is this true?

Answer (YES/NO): NO